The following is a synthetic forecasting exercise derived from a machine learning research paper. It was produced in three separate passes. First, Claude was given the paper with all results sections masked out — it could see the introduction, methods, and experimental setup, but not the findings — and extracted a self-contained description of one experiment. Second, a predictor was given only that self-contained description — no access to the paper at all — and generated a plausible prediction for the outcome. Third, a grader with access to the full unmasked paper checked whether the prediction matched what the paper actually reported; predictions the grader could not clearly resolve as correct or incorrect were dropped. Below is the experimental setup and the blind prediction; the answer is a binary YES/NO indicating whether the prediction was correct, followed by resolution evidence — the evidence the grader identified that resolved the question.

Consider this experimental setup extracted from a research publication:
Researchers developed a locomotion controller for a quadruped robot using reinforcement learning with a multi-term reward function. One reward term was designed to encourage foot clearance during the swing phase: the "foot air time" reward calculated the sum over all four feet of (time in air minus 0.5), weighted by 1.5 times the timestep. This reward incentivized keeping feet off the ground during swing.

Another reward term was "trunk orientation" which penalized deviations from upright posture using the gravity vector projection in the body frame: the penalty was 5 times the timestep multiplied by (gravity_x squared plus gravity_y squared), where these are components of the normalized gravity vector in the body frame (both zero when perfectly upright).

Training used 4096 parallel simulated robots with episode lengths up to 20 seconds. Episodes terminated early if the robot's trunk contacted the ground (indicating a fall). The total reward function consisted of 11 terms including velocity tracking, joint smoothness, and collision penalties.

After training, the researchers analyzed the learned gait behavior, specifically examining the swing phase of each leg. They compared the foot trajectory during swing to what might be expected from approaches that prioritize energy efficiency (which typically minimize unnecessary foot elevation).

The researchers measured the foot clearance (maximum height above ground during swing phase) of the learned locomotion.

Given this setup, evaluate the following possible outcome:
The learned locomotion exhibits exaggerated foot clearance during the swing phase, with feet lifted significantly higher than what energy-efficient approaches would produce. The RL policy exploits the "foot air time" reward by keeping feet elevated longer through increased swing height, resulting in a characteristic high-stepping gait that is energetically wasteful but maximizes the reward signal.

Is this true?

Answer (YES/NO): NO